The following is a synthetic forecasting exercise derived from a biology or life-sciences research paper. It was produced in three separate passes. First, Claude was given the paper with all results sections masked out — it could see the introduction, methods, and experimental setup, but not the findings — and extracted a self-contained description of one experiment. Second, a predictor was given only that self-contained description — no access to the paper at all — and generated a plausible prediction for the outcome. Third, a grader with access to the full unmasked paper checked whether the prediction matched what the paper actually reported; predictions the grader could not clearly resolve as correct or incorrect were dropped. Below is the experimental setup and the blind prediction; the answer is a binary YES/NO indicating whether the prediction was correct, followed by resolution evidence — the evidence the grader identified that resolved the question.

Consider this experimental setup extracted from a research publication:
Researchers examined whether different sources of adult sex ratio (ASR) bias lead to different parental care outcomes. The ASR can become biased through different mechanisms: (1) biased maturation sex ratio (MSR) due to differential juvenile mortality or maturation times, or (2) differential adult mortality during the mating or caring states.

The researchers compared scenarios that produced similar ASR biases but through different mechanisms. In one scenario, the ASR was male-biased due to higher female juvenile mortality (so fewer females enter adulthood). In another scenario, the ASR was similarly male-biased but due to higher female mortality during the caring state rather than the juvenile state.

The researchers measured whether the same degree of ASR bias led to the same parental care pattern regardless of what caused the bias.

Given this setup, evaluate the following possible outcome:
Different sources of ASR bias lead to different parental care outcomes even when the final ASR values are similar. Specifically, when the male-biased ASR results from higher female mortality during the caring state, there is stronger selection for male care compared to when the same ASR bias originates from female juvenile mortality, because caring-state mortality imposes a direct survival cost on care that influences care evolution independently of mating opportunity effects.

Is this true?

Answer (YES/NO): NO